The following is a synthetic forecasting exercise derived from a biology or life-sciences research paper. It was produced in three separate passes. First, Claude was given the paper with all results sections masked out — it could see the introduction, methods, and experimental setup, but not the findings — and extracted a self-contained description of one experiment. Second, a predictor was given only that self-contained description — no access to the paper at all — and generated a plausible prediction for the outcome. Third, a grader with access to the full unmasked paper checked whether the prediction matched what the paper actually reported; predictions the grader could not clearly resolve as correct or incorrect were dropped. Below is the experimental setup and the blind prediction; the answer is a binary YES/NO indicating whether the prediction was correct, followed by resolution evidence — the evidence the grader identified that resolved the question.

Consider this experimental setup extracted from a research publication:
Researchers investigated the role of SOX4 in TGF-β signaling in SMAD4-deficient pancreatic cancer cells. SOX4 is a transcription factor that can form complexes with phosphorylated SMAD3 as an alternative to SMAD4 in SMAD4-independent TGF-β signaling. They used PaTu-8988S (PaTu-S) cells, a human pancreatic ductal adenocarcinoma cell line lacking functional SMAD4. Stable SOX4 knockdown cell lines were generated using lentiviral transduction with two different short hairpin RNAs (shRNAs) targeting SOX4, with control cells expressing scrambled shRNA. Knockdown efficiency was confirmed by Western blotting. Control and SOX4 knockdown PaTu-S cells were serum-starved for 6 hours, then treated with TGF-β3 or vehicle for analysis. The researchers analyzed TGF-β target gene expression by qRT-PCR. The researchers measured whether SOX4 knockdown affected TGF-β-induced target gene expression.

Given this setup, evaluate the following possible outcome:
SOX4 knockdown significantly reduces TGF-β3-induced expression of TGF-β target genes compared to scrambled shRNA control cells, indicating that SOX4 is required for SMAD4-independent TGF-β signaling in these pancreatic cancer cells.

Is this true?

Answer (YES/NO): NO